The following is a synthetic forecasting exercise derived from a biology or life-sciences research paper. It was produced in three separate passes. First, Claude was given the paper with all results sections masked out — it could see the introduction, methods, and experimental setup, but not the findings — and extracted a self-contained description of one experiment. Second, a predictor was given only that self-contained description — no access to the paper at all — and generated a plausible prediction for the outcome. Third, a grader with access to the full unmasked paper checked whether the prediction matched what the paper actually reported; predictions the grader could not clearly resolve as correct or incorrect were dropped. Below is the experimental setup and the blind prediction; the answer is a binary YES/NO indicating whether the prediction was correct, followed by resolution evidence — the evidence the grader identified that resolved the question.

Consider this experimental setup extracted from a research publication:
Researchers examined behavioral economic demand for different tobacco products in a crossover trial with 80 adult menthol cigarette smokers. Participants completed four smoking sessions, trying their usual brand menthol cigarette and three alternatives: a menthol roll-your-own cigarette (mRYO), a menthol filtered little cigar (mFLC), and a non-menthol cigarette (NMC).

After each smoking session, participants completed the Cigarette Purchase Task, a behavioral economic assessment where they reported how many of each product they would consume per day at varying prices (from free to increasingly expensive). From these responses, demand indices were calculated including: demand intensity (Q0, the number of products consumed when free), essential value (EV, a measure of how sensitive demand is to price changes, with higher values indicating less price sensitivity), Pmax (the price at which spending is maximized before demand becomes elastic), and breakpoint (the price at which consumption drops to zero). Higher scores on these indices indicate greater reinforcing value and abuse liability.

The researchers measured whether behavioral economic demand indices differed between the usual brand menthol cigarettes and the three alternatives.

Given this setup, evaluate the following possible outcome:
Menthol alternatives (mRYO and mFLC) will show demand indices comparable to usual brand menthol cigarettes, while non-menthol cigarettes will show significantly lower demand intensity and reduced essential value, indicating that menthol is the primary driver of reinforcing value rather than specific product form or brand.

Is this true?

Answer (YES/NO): NO